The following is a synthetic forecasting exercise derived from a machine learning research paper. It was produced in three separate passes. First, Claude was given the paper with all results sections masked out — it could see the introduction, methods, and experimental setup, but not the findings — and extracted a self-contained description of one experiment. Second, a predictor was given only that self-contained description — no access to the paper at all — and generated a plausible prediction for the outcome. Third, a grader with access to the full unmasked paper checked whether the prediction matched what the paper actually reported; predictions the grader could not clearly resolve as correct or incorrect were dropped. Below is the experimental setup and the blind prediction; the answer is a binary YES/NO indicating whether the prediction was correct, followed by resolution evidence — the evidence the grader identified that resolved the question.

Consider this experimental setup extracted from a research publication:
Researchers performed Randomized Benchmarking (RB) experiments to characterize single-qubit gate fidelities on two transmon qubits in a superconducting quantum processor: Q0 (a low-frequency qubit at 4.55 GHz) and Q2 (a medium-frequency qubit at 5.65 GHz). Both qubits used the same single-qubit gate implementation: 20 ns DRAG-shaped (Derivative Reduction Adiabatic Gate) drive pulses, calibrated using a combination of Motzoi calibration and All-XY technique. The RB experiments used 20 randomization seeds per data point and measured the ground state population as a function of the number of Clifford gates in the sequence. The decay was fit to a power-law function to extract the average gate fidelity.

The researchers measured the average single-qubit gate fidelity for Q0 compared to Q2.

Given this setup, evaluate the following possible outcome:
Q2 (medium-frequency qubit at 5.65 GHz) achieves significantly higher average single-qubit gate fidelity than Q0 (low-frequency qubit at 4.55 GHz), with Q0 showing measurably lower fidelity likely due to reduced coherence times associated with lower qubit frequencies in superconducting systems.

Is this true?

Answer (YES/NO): NO